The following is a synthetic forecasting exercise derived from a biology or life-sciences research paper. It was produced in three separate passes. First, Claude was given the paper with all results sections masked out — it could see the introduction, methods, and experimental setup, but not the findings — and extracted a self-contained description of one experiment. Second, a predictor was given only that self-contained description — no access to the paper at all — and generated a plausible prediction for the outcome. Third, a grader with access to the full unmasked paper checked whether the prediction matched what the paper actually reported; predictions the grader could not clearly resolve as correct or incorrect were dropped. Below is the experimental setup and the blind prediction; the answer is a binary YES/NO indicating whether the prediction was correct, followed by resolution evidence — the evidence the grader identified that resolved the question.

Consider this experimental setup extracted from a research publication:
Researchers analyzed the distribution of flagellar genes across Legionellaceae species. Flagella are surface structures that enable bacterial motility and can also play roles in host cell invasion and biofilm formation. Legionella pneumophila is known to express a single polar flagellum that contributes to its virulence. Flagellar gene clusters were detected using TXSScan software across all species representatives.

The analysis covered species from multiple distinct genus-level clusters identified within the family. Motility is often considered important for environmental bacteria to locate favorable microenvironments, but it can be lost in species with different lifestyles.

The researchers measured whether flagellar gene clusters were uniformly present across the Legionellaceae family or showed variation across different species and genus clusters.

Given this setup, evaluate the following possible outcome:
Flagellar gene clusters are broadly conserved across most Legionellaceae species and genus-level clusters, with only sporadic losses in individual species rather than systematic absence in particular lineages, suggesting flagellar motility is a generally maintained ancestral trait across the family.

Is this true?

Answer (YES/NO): NO